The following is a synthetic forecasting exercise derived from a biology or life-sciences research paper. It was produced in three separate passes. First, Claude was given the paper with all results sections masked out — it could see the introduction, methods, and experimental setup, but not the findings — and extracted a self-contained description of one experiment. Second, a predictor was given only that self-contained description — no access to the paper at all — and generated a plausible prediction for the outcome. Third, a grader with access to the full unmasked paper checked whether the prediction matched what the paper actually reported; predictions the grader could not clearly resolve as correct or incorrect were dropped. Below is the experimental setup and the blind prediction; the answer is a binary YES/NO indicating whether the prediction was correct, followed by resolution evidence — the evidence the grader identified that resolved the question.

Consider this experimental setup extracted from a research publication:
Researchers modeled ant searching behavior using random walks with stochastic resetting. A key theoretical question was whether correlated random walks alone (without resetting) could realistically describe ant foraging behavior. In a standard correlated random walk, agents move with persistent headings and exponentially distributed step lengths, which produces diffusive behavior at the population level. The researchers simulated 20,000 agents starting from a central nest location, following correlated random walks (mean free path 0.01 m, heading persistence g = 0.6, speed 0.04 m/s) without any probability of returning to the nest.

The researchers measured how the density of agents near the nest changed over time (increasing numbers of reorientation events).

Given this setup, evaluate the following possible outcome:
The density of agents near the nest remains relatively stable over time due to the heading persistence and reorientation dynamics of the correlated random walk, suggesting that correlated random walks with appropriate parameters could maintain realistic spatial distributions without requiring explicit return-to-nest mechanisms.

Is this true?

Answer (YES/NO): NO